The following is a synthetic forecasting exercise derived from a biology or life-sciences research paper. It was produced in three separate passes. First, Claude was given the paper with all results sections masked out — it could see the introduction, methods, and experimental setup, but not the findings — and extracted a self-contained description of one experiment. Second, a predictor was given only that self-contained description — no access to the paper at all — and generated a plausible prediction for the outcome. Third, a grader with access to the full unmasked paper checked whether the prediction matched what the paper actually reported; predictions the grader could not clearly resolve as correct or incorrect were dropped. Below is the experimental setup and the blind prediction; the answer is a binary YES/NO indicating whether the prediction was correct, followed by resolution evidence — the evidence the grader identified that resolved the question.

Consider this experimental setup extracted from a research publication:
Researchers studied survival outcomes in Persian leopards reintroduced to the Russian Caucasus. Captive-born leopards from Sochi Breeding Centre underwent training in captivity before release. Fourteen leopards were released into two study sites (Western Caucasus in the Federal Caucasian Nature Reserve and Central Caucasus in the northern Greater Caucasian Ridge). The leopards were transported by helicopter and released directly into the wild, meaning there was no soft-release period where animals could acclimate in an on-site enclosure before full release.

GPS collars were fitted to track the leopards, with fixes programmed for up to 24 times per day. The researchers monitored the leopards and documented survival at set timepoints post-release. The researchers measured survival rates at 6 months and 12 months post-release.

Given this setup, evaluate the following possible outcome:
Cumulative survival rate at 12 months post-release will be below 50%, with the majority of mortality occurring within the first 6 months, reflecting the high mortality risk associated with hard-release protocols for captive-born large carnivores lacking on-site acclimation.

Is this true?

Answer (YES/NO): NO